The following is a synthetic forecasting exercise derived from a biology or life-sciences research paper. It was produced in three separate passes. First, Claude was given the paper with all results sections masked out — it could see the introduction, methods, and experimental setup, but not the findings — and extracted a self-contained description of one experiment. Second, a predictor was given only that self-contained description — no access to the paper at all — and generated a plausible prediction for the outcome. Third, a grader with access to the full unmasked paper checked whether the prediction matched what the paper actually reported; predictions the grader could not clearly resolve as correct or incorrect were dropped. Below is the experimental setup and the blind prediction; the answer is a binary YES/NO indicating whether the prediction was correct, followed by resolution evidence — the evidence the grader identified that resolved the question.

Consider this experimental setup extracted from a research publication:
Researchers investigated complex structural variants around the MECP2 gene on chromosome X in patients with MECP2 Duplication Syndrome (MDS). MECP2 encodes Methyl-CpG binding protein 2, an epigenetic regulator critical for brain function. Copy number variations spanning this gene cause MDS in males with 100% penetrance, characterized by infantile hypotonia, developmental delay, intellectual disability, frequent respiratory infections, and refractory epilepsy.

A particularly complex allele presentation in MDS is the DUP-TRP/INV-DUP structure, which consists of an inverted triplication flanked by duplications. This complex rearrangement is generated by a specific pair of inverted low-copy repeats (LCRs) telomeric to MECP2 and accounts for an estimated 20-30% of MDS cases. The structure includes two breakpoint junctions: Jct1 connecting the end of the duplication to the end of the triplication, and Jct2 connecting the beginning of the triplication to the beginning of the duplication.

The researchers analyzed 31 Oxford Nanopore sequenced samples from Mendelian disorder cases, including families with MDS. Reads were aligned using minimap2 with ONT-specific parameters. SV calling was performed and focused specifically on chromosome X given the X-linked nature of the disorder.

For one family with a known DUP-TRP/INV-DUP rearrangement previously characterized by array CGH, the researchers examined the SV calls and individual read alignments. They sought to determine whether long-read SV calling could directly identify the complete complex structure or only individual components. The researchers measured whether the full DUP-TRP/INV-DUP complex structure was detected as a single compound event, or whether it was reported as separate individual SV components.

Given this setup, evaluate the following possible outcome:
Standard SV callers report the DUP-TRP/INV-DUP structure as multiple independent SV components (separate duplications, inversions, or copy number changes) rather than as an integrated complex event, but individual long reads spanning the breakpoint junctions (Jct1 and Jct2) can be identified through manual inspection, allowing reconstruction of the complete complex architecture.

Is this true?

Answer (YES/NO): NO